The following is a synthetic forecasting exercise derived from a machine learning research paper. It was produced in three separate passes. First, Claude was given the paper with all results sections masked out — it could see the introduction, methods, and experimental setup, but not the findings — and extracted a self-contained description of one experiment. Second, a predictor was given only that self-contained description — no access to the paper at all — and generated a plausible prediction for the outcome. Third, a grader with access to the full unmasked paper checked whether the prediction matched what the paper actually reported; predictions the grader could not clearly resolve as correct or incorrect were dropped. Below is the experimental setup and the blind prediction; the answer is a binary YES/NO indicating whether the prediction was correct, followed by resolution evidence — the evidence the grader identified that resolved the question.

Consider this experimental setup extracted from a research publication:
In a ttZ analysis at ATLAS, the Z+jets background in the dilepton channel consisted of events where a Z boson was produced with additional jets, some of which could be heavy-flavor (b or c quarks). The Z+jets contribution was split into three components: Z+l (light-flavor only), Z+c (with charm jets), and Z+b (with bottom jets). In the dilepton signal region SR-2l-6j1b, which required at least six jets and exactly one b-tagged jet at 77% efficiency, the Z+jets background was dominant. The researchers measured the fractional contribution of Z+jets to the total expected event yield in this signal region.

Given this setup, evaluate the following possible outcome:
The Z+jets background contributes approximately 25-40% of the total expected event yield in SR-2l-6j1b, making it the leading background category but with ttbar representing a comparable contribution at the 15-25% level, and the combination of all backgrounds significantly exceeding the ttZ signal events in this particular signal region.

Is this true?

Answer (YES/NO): NO